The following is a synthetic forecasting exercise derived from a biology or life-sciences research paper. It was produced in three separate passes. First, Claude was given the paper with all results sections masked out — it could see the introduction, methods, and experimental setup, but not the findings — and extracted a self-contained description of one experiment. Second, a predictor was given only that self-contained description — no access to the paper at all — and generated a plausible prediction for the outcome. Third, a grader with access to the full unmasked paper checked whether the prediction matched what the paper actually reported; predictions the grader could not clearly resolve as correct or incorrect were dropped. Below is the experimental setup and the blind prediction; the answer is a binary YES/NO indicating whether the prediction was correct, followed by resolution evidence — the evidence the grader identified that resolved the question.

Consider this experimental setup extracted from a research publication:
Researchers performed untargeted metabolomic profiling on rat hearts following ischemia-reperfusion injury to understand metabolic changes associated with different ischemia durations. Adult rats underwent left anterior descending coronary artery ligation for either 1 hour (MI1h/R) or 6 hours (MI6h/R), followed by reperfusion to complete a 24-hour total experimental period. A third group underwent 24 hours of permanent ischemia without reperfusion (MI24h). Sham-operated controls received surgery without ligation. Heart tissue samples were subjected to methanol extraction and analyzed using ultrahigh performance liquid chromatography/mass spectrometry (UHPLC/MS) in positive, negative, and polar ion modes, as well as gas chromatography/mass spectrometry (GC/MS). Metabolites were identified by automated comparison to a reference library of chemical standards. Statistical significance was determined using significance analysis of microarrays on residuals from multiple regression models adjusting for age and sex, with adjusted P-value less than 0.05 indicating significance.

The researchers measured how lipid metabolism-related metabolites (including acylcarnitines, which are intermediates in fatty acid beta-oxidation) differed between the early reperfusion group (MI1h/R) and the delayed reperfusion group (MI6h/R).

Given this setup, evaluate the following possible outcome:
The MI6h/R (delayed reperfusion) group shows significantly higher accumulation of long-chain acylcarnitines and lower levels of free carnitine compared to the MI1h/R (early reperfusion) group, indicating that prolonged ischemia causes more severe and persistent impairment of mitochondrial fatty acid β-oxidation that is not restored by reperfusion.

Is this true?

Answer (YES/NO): NO